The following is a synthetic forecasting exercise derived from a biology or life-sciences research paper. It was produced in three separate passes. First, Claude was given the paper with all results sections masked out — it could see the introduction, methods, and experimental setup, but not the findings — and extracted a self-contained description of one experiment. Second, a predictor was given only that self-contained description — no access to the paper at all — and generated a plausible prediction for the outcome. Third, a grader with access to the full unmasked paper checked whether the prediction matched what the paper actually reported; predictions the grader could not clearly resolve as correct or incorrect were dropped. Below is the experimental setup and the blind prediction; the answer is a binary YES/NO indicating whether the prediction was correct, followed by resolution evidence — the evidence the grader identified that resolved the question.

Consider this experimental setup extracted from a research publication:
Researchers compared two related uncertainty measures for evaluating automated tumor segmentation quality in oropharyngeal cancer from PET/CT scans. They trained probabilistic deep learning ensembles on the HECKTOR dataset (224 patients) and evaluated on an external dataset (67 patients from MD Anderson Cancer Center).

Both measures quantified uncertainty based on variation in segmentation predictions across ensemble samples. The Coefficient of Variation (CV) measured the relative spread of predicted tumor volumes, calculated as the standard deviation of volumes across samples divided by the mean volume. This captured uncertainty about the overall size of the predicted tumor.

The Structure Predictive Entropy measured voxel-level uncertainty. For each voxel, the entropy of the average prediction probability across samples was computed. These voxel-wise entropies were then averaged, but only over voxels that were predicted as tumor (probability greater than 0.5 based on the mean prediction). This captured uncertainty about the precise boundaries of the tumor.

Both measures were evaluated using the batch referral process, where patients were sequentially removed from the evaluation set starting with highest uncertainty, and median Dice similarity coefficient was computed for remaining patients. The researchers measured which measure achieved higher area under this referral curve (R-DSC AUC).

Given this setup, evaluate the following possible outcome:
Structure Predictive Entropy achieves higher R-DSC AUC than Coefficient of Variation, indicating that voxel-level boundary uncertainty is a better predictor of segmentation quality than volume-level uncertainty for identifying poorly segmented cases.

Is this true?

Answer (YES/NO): NO